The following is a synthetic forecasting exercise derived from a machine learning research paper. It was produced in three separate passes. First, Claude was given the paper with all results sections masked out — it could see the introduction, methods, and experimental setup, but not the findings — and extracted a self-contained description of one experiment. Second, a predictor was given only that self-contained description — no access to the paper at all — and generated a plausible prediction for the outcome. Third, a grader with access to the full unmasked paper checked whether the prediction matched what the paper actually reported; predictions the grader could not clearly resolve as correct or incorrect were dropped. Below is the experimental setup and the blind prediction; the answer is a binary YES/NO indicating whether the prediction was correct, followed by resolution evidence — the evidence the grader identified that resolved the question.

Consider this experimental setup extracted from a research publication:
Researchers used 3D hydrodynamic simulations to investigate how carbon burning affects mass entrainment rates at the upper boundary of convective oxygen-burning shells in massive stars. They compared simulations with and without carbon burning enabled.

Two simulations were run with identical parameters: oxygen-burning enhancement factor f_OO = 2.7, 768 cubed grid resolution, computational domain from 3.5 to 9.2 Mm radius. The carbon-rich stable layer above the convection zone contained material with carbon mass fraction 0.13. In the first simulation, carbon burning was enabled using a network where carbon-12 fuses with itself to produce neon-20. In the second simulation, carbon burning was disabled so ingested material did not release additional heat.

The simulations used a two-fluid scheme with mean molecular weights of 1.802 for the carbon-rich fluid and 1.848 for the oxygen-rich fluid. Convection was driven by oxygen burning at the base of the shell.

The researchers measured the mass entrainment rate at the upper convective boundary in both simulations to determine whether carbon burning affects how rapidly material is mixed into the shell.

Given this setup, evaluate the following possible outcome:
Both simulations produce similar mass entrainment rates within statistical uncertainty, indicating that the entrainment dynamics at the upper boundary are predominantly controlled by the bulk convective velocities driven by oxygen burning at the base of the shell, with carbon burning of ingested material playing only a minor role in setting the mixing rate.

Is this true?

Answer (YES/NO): NO